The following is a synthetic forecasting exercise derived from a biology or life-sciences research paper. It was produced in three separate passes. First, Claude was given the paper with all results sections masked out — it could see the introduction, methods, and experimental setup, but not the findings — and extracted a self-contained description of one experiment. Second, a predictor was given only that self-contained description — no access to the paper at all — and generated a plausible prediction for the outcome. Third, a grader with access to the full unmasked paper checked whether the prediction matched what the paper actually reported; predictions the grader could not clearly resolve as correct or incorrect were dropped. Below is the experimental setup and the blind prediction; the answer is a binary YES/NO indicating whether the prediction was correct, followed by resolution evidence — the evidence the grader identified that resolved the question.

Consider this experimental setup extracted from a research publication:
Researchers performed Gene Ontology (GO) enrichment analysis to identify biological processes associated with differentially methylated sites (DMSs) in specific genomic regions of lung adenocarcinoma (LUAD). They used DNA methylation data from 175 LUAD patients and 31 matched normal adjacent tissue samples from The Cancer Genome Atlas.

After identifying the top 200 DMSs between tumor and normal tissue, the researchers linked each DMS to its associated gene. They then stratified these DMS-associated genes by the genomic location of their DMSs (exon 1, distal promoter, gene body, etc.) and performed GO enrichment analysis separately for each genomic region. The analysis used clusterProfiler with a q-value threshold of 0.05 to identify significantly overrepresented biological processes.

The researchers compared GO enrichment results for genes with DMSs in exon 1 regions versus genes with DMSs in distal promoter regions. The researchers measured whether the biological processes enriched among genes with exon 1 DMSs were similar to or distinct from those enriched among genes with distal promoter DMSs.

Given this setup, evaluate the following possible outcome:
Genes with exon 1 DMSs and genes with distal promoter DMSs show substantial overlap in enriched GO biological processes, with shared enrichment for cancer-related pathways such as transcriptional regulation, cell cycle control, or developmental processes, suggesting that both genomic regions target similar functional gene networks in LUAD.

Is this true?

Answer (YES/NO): NO